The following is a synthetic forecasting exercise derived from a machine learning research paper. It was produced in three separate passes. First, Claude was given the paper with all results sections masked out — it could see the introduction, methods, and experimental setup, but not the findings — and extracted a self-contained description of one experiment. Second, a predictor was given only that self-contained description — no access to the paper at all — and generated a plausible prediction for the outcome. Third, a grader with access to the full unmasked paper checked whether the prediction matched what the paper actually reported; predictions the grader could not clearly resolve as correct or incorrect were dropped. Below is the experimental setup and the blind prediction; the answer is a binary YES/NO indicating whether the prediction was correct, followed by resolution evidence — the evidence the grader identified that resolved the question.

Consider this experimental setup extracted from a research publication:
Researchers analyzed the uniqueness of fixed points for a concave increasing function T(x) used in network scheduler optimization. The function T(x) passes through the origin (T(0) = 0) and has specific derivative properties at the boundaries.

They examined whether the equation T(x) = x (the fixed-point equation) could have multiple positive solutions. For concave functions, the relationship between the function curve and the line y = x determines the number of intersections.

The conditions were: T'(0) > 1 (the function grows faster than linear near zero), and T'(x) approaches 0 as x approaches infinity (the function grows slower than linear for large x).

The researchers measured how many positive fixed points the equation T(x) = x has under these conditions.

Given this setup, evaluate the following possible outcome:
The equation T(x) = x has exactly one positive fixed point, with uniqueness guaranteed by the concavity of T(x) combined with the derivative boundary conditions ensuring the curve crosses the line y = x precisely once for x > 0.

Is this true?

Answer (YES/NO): YES